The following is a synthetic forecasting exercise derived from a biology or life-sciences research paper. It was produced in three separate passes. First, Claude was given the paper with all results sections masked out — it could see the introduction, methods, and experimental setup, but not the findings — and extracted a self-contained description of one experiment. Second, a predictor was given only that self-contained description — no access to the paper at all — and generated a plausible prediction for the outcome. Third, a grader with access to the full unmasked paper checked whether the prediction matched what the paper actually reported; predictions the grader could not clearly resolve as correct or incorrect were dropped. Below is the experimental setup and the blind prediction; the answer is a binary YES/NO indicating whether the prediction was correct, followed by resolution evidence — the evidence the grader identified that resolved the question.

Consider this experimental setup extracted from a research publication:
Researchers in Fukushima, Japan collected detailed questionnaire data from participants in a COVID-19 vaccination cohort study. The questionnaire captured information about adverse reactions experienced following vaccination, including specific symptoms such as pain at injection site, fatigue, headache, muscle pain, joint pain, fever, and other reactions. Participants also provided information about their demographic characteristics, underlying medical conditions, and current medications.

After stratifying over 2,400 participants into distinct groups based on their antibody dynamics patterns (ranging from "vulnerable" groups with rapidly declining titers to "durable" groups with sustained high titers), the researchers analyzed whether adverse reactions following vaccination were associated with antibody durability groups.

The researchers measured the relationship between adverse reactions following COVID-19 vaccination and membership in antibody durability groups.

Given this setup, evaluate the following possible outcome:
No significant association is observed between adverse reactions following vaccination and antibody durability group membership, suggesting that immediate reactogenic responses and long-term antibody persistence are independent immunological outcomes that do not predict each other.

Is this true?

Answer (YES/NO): NO